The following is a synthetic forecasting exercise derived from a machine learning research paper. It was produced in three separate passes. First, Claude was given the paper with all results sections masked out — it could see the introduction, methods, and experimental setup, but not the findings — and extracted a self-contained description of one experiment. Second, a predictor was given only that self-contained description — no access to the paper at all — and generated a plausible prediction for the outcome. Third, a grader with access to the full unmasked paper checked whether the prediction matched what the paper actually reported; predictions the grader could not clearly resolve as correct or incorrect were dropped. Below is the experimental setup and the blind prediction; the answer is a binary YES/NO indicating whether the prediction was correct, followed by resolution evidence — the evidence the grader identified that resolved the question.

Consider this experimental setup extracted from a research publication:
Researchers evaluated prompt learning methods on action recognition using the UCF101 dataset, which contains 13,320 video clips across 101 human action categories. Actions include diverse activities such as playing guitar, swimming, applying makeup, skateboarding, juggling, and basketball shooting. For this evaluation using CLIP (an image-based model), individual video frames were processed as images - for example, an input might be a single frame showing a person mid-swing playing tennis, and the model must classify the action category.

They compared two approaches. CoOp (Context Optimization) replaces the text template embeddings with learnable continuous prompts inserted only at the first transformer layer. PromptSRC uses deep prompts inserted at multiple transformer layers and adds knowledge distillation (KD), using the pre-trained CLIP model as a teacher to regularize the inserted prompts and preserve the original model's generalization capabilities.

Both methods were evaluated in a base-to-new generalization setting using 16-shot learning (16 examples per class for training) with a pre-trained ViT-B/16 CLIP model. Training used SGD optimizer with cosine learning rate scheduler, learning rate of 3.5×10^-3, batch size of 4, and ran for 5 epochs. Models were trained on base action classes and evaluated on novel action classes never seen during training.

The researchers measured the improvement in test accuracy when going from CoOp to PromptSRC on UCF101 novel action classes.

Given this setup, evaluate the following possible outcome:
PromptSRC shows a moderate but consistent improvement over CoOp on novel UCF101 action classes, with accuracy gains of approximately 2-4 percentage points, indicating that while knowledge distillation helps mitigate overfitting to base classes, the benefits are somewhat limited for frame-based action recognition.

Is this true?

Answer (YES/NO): NO